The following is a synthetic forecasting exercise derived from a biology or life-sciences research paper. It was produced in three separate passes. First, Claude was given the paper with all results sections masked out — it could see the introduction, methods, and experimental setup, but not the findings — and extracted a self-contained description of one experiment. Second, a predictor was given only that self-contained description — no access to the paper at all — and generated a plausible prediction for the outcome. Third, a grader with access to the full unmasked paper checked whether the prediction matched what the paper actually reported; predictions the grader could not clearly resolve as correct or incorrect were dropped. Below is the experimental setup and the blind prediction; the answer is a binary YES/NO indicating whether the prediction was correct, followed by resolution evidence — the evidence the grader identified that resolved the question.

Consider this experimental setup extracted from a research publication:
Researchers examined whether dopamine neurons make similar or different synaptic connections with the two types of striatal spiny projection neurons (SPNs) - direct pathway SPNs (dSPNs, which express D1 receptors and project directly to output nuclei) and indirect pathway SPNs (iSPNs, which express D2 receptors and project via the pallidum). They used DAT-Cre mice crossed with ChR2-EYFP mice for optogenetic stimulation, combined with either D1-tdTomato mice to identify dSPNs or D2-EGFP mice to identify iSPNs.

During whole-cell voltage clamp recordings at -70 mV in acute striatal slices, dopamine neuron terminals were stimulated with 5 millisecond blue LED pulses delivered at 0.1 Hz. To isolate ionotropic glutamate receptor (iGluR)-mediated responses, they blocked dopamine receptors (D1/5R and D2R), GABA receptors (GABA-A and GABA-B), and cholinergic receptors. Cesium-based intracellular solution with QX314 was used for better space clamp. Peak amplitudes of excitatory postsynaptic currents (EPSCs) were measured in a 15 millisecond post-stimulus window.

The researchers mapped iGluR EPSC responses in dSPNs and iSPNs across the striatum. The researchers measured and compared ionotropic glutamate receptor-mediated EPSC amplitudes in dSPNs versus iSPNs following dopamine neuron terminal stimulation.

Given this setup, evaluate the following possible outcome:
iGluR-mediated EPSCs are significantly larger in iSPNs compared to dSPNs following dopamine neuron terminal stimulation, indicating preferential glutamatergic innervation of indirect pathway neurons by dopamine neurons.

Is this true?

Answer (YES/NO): NO